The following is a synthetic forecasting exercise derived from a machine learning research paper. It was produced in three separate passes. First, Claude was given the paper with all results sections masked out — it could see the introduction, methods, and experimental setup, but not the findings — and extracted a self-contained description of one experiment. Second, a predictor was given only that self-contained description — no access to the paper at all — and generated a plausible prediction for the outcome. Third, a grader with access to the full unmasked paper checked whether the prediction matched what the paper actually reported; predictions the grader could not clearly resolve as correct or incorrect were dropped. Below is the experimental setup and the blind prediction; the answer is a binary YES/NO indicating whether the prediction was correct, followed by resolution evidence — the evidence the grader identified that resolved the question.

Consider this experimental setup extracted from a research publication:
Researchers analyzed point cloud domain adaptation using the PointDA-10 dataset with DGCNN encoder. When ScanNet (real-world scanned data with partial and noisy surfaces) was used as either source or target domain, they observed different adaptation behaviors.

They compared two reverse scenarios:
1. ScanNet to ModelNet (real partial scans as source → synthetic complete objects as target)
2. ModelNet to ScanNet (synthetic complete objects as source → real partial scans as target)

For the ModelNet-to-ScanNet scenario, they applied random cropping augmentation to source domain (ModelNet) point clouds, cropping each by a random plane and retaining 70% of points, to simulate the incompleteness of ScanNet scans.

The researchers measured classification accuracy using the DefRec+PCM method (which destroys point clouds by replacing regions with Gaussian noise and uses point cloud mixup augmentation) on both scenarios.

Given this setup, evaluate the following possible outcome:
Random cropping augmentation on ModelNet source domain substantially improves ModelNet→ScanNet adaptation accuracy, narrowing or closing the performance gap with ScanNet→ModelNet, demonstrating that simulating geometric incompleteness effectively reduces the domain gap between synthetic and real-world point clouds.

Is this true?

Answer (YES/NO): NO